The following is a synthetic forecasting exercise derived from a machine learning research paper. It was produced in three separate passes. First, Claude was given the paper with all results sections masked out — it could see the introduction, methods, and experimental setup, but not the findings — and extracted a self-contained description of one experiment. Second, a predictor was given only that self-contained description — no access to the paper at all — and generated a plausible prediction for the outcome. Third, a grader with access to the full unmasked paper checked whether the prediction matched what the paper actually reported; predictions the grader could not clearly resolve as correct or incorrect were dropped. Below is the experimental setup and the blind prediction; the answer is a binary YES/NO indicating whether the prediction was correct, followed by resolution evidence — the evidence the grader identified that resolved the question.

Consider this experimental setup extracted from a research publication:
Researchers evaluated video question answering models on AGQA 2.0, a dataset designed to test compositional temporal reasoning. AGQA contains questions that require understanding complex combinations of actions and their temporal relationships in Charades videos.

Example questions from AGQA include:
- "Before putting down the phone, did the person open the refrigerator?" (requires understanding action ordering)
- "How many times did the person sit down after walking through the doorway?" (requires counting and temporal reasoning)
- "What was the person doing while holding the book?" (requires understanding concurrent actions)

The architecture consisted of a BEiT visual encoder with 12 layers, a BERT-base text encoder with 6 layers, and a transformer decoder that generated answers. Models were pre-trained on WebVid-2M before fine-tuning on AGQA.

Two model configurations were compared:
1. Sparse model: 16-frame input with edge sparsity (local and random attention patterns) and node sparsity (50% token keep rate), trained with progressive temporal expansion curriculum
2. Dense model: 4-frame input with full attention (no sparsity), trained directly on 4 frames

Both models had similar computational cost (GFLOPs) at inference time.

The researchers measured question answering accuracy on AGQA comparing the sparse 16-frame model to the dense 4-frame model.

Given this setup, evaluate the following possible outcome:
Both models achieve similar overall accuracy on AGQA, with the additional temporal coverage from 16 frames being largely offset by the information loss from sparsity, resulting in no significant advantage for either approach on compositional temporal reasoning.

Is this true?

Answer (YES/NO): NO